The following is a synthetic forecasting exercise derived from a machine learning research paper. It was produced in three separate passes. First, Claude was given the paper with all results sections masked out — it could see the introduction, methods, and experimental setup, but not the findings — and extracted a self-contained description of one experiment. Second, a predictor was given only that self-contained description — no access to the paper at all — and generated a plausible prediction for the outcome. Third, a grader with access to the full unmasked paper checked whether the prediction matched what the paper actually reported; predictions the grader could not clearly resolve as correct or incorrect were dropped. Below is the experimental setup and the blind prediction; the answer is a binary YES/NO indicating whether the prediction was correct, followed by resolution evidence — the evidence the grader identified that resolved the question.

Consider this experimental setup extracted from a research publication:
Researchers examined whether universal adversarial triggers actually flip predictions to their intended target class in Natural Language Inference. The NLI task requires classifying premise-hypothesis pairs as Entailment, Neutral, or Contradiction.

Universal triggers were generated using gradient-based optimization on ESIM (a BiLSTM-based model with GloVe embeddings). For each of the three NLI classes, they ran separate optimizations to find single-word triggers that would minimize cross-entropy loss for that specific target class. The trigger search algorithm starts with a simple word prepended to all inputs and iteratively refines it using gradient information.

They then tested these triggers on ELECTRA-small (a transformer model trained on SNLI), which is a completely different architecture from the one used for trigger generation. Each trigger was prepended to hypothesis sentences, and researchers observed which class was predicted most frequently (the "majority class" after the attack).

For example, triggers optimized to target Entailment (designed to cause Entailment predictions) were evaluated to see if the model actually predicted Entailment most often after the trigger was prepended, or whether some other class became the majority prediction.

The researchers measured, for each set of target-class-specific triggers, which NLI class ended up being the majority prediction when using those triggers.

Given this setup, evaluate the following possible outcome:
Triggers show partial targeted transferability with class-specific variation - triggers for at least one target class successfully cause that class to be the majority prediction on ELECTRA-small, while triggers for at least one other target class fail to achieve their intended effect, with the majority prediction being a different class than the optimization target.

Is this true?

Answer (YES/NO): NO